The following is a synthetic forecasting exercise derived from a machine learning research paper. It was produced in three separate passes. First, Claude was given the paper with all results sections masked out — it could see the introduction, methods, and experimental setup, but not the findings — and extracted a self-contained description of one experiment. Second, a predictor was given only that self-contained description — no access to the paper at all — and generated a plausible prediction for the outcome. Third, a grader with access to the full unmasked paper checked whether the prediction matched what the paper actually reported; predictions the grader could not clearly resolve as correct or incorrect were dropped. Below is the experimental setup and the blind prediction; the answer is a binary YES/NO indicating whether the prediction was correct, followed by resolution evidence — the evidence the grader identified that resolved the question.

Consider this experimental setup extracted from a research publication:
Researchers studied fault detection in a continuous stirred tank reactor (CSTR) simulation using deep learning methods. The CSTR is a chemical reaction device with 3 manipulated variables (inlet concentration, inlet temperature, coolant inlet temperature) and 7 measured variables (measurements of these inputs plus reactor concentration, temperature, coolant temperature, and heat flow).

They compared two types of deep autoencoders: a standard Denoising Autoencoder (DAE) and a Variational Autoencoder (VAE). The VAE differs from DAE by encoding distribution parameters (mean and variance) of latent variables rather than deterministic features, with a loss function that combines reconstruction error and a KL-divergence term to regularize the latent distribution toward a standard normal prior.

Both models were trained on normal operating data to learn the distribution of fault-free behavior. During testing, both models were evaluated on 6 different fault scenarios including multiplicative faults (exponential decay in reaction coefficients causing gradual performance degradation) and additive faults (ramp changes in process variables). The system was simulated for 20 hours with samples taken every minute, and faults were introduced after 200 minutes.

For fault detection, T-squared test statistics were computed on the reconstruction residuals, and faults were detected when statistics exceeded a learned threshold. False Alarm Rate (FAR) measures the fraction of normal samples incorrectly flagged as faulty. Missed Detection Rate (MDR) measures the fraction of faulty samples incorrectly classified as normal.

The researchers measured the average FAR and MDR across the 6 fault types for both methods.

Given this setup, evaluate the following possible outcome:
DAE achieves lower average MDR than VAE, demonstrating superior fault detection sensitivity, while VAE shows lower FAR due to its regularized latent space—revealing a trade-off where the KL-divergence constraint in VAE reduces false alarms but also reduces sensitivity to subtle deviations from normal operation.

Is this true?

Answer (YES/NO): NO